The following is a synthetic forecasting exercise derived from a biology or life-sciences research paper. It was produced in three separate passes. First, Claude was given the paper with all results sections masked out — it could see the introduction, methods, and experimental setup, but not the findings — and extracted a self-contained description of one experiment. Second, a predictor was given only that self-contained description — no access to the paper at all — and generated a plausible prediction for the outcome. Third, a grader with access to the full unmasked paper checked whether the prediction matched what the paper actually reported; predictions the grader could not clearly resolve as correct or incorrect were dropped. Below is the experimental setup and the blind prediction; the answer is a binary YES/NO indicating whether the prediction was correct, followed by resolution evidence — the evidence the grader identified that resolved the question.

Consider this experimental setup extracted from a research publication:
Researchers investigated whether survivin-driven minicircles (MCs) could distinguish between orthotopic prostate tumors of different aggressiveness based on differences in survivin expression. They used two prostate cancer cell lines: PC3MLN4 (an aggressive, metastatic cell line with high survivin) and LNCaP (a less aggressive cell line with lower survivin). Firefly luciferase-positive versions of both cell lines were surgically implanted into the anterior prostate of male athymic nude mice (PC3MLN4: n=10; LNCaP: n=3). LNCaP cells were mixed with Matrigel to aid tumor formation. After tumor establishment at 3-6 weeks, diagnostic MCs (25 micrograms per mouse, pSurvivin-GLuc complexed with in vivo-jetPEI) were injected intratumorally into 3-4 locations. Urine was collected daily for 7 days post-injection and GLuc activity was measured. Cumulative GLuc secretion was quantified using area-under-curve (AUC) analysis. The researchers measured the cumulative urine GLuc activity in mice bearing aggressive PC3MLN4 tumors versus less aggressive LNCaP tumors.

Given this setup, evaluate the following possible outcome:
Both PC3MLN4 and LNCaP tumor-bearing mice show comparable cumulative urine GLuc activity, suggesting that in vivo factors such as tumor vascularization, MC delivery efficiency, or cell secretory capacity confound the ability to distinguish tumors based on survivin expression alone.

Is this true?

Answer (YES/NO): NO